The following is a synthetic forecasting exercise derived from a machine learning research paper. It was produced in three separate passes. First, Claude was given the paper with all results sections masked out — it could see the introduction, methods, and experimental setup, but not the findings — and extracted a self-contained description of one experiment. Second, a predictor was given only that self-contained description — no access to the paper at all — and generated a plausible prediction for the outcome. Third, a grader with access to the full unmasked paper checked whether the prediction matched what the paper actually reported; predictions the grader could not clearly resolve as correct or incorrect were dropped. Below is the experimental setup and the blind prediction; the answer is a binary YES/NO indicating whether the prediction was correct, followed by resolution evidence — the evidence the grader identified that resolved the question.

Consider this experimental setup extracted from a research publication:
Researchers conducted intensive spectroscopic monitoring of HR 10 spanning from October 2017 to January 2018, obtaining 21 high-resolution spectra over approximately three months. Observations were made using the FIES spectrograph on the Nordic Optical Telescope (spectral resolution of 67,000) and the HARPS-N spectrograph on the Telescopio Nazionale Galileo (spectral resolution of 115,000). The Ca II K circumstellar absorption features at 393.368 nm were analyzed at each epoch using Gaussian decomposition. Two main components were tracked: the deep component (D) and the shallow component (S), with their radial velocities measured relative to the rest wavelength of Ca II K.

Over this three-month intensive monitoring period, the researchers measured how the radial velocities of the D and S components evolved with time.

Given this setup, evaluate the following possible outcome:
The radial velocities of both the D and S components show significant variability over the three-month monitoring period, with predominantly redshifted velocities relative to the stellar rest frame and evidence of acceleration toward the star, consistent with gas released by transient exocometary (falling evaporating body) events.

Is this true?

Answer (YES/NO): NO